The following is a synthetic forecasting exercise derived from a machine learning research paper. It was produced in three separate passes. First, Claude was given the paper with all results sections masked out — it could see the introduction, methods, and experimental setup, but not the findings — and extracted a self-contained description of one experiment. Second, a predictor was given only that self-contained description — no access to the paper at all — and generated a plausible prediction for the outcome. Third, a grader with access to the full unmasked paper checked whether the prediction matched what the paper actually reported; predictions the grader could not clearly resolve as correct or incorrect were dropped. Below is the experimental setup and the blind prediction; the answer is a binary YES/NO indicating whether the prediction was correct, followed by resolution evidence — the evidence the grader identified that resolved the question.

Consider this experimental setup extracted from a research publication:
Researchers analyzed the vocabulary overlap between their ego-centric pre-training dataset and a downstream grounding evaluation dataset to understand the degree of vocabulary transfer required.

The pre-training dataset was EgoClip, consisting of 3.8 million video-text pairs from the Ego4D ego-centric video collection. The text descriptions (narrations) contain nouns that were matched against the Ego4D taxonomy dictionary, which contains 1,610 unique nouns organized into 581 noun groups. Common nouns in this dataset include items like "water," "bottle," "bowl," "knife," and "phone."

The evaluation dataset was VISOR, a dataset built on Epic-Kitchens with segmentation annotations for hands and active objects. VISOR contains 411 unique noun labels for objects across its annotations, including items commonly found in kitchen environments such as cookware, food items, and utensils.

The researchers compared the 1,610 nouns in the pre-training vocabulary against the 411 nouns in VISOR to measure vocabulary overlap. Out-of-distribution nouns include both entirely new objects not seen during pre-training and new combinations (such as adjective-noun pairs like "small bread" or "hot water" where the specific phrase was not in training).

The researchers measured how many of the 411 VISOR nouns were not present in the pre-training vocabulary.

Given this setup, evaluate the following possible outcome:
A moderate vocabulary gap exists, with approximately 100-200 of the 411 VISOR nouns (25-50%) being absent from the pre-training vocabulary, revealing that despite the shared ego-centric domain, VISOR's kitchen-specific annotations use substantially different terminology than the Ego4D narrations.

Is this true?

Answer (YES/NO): NO